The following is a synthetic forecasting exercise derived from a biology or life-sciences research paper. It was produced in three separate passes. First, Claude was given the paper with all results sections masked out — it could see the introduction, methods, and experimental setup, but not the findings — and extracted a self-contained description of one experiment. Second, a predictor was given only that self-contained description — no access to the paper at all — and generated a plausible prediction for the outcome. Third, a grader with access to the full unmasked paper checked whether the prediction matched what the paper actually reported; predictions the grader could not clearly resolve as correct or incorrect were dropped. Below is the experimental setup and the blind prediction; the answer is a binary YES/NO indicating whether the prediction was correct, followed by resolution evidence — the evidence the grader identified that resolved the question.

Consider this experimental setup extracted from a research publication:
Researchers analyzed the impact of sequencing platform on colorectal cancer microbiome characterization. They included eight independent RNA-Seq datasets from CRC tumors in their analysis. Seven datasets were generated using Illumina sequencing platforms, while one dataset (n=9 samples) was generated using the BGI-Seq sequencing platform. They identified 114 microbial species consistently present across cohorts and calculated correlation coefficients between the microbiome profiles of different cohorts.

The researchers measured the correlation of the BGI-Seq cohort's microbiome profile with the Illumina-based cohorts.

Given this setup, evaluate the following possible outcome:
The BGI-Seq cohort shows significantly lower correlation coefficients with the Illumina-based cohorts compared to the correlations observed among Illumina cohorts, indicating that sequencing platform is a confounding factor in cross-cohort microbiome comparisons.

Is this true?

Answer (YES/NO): YES